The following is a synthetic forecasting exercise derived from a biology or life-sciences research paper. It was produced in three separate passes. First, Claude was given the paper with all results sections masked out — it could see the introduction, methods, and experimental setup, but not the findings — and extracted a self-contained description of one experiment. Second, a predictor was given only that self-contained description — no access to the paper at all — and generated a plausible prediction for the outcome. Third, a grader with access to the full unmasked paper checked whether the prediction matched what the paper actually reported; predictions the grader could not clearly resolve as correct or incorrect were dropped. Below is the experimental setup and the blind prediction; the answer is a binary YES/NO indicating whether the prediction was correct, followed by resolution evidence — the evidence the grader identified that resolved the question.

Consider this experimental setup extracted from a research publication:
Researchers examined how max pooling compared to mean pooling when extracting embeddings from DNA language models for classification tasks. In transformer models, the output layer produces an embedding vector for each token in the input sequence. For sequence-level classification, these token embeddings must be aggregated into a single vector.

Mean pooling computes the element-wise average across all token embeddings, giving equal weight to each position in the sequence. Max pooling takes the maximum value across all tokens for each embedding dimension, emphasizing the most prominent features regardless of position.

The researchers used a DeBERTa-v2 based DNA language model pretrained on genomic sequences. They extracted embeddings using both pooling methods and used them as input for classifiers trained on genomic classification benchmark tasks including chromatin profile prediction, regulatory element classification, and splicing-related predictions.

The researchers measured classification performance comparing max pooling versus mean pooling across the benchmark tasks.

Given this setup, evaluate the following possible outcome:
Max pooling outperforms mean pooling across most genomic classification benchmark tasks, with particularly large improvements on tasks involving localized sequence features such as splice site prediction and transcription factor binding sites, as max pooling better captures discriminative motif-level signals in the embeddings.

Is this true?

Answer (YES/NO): NO